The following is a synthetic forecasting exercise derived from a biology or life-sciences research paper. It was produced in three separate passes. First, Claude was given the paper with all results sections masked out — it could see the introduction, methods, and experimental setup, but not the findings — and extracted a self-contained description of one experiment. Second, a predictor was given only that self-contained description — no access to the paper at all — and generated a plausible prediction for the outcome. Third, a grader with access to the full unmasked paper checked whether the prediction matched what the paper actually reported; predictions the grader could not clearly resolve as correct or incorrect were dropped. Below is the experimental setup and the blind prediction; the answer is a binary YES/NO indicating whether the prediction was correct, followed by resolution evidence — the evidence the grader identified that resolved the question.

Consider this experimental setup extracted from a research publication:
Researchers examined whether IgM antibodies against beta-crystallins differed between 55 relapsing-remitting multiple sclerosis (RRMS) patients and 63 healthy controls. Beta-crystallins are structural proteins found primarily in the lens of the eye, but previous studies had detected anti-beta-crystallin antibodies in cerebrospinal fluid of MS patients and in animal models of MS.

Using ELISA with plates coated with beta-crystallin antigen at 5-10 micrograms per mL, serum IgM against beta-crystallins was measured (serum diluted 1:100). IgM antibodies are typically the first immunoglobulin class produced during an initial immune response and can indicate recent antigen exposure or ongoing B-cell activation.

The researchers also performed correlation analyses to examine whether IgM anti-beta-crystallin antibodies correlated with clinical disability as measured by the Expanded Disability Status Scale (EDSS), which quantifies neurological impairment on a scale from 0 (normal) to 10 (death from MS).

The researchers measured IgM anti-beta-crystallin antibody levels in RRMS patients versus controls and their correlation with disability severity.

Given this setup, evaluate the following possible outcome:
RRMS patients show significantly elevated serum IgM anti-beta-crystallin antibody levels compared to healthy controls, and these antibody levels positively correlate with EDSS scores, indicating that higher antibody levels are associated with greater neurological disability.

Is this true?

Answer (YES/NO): NO